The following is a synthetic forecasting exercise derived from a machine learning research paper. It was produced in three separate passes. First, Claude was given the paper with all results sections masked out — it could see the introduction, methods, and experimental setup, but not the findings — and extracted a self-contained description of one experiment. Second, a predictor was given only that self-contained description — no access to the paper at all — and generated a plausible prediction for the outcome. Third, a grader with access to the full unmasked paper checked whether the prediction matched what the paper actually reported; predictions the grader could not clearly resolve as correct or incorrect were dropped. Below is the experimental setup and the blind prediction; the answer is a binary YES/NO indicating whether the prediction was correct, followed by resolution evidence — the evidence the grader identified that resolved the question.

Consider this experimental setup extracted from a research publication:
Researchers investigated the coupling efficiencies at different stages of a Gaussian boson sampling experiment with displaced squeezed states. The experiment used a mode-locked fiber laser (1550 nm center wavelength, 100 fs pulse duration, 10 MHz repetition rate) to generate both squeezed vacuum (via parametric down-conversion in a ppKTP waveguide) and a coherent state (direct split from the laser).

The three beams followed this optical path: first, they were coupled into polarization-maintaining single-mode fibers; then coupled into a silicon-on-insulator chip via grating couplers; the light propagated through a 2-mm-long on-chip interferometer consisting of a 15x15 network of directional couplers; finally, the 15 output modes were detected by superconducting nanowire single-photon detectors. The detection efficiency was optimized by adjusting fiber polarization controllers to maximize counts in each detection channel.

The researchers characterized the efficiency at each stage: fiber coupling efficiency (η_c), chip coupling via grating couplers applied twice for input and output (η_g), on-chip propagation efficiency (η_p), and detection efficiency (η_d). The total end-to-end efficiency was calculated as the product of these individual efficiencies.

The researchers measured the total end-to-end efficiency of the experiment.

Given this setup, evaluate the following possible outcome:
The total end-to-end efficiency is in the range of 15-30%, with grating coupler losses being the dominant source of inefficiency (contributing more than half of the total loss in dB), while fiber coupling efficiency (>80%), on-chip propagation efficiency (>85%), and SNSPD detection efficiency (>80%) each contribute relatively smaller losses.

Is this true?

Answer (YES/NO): NO